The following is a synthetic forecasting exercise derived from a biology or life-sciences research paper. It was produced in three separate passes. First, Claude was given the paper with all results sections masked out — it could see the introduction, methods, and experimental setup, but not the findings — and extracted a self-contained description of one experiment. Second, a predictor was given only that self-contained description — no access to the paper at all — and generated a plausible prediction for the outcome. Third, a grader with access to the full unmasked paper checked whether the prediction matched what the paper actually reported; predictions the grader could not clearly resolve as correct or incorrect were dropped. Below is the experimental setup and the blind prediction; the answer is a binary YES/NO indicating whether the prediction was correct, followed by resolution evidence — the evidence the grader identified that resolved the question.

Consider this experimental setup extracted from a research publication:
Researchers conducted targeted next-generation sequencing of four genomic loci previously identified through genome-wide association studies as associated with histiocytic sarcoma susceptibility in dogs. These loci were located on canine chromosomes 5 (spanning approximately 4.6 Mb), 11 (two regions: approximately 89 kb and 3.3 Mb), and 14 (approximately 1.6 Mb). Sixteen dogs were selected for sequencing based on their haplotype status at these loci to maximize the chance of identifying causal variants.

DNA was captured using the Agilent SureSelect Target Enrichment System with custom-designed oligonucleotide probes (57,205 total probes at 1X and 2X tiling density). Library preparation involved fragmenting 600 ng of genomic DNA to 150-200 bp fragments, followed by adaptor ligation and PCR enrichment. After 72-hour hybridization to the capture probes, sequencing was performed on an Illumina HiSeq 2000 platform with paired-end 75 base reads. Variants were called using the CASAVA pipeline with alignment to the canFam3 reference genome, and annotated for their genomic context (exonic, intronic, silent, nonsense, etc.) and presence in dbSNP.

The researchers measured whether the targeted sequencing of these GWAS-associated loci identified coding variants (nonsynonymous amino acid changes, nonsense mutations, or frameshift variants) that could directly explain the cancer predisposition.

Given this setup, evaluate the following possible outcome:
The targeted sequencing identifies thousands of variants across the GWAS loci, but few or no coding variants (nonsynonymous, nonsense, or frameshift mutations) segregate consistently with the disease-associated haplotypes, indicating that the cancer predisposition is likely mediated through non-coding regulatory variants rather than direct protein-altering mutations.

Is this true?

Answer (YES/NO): YES